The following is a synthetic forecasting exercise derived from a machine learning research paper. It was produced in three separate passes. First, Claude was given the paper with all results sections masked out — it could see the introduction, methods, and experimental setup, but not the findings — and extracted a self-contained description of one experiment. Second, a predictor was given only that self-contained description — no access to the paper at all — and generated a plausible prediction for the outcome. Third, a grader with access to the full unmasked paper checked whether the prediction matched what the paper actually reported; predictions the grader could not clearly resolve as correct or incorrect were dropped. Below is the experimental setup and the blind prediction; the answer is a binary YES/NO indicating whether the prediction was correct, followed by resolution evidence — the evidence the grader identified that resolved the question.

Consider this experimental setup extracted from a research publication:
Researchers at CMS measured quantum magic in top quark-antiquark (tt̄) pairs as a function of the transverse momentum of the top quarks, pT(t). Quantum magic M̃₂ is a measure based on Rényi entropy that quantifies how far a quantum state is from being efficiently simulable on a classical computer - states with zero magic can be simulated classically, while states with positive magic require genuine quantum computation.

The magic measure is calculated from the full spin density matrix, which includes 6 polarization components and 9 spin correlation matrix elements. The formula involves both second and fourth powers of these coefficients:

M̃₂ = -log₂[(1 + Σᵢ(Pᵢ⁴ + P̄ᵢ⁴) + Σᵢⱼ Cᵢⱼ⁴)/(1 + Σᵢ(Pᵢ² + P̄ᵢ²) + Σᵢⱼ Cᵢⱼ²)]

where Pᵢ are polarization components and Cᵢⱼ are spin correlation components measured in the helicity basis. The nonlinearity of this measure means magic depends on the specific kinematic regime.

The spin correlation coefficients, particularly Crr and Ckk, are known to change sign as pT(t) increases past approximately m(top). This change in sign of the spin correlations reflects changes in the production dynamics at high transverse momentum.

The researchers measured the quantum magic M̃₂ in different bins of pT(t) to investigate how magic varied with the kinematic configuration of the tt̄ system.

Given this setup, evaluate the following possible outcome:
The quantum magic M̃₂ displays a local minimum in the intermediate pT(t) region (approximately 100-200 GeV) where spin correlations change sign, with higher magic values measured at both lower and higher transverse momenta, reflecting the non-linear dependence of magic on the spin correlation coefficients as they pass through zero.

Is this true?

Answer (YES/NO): YES